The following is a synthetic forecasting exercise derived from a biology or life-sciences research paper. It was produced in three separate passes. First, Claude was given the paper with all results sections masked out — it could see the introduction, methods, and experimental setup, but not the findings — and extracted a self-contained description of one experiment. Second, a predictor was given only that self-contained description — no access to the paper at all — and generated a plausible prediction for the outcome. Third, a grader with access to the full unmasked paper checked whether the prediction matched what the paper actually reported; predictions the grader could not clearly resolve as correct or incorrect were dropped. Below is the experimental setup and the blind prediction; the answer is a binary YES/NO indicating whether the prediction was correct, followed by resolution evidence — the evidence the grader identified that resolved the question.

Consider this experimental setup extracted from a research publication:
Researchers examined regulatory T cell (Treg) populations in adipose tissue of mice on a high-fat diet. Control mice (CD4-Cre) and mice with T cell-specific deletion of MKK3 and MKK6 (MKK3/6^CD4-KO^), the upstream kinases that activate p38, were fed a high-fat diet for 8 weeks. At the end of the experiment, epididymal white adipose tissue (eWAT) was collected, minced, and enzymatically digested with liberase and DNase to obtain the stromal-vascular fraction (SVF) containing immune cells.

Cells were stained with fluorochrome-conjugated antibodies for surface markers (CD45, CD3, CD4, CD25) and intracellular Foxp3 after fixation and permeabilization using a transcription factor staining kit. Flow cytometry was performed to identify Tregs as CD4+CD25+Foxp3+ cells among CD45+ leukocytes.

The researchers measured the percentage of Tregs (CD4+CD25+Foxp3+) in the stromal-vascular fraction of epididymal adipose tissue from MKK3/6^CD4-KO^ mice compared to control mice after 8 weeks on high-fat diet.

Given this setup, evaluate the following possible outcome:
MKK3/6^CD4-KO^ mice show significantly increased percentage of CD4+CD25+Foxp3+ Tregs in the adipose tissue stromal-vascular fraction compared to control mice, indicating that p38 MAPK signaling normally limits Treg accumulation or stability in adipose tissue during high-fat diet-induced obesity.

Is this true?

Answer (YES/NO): YES